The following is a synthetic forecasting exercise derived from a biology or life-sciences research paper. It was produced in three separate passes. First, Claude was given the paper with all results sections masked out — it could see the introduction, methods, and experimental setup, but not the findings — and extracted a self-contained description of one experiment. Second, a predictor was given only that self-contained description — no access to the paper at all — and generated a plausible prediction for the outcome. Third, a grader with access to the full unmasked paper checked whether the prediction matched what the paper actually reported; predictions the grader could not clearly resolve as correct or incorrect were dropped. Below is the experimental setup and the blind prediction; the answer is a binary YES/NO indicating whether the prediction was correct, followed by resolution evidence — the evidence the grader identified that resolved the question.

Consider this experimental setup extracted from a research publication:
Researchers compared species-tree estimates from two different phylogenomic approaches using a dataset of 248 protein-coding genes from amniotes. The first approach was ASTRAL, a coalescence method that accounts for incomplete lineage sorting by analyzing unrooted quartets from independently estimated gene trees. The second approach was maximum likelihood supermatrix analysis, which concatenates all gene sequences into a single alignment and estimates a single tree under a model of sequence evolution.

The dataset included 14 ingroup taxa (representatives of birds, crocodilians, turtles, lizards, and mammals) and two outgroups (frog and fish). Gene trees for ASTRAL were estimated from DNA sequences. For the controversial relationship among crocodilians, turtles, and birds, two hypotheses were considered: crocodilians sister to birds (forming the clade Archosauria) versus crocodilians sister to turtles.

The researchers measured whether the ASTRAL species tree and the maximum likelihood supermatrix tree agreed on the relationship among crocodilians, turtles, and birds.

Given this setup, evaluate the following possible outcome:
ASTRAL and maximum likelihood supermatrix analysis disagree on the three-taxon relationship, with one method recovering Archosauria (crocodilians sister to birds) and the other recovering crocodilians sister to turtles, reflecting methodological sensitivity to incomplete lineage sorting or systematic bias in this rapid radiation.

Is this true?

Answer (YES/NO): NO